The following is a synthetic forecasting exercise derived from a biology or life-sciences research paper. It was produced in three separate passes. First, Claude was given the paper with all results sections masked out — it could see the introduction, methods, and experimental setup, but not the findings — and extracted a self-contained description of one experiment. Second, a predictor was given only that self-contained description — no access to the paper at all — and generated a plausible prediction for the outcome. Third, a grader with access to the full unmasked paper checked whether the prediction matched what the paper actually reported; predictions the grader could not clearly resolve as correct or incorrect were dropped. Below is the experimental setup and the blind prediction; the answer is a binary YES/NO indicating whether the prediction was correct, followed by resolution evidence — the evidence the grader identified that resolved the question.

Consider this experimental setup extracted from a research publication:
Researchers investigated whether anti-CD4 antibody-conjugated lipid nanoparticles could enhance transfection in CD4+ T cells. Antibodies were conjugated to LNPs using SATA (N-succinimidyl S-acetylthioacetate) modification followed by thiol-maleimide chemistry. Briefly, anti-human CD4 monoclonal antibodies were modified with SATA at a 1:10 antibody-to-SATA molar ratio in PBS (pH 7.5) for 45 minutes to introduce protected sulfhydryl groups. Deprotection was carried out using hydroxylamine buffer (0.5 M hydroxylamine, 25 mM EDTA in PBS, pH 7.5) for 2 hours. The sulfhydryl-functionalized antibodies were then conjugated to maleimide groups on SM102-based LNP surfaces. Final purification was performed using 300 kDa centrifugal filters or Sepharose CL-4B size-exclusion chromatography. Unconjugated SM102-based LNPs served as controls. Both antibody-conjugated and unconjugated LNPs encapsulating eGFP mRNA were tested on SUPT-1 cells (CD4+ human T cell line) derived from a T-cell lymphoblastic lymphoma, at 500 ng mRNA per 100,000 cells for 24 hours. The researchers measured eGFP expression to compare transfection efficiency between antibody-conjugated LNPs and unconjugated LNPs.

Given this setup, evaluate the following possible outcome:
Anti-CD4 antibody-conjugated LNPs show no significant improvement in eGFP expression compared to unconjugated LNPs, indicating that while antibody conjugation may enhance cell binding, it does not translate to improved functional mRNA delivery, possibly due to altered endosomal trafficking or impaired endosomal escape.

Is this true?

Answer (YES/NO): NO